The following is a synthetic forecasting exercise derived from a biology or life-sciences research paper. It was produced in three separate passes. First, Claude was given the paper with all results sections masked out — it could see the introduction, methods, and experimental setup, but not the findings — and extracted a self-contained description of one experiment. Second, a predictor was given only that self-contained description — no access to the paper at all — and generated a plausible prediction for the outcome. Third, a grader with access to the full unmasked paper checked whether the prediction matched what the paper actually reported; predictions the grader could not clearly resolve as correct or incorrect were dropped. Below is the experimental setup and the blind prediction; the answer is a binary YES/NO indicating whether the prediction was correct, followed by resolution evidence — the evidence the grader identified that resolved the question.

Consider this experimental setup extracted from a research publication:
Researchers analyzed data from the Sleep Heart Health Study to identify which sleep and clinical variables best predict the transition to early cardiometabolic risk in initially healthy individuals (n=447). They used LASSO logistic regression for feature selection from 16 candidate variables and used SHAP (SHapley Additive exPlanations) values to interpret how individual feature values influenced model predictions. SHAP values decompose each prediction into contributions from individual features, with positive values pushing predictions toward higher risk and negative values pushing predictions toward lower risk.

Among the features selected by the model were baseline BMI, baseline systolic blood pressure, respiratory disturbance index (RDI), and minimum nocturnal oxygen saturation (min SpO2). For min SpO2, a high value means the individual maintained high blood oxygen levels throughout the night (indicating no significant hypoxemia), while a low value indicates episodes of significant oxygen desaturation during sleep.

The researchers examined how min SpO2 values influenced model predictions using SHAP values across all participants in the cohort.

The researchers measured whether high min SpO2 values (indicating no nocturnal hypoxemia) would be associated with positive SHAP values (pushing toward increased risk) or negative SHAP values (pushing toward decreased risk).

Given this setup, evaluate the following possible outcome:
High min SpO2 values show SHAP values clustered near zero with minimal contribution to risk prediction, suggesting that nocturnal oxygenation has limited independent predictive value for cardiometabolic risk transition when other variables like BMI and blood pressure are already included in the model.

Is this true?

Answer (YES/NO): NO